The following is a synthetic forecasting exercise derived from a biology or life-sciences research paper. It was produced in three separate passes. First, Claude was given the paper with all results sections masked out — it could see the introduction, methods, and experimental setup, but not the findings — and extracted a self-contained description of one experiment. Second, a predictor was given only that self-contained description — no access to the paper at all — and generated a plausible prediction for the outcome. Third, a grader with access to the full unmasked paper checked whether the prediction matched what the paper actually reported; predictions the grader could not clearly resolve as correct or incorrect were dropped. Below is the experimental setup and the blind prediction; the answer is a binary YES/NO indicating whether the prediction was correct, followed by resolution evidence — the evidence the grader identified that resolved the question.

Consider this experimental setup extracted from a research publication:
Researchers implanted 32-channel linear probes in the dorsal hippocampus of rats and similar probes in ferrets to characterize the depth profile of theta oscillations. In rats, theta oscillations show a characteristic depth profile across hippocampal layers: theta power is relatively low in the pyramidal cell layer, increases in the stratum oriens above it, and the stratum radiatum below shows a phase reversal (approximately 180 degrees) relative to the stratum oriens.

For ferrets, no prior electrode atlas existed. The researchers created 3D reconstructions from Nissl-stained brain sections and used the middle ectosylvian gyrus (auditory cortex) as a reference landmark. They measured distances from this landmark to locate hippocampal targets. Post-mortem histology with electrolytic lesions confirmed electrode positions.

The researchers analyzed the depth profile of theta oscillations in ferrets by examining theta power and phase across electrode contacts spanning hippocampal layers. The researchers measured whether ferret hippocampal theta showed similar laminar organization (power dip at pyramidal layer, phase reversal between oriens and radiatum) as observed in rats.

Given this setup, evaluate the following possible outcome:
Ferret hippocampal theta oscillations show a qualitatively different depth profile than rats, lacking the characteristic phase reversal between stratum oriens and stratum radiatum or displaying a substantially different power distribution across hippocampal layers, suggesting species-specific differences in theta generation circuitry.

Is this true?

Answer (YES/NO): NO